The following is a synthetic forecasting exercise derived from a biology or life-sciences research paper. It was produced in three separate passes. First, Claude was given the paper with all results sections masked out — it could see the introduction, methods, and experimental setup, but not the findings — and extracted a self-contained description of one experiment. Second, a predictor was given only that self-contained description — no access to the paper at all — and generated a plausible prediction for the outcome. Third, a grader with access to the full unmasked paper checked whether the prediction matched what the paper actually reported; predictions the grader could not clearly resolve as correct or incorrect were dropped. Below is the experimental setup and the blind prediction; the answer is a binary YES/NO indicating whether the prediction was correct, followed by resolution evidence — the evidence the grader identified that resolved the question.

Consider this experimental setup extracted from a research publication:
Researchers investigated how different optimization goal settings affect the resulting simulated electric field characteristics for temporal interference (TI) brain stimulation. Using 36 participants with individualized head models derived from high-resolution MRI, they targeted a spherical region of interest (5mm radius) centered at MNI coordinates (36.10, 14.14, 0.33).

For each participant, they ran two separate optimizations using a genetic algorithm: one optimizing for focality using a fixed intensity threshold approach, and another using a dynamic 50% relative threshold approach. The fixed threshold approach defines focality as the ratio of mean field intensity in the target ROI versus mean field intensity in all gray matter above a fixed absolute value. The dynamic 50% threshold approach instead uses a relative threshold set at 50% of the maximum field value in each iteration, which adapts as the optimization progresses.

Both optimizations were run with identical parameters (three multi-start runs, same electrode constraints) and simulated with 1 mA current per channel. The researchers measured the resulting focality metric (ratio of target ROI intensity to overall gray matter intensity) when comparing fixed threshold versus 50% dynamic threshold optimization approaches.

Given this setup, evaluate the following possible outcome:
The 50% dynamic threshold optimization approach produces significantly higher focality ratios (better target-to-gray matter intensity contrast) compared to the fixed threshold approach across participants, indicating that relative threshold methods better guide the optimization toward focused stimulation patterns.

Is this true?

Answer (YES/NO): YES